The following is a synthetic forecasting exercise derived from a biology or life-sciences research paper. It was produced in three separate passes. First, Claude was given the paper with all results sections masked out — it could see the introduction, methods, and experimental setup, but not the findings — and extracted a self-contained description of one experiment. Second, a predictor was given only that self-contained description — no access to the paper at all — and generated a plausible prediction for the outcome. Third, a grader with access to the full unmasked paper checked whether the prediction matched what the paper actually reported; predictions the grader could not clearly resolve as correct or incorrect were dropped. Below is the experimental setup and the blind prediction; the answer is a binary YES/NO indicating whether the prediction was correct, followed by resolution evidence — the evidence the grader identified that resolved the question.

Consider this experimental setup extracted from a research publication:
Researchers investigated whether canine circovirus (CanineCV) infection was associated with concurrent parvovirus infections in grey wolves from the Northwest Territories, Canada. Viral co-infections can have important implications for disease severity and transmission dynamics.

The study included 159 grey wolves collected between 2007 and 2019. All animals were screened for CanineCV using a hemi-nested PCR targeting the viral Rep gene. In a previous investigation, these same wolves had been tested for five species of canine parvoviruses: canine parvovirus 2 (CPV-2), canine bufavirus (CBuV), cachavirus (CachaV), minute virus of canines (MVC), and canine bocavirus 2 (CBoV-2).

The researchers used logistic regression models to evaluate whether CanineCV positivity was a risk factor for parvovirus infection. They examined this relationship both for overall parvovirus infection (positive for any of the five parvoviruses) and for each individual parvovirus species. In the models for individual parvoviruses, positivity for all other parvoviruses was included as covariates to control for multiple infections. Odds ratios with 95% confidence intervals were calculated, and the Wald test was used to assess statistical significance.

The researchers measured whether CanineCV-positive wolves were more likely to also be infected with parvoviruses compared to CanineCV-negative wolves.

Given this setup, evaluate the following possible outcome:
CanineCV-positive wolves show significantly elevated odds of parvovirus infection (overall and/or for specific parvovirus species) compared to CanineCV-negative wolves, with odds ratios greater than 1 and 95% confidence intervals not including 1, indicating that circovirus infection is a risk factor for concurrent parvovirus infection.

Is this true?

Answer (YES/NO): YES